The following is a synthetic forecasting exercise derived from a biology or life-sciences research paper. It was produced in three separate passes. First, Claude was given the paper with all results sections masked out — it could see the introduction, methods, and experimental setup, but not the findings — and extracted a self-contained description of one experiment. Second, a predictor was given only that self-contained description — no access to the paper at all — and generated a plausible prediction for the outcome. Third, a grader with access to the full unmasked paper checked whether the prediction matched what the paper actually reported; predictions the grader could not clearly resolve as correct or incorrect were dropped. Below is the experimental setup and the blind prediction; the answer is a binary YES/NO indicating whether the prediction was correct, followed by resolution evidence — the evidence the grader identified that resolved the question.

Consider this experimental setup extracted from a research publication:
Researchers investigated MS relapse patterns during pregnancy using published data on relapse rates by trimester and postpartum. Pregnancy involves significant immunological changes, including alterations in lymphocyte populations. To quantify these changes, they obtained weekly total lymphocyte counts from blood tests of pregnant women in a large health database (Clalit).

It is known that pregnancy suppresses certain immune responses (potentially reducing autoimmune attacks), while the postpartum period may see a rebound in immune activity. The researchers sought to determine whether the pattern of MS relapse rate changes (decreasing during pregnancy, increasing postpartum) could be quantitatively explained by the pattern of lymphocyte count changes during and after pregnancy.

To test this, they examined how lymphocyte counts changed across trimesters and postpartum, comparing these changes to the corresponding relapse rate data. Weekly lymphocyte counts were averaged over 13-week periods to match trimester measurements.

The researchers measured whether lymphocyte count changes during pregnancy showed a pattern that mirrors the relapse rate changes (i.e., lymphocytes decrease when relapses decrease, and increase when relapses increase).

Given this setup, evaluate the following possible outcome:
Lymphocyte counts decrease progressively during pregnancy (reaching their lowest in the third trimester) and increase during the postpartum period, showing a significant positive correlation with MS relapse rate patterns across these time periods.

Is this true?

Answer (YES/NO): YES